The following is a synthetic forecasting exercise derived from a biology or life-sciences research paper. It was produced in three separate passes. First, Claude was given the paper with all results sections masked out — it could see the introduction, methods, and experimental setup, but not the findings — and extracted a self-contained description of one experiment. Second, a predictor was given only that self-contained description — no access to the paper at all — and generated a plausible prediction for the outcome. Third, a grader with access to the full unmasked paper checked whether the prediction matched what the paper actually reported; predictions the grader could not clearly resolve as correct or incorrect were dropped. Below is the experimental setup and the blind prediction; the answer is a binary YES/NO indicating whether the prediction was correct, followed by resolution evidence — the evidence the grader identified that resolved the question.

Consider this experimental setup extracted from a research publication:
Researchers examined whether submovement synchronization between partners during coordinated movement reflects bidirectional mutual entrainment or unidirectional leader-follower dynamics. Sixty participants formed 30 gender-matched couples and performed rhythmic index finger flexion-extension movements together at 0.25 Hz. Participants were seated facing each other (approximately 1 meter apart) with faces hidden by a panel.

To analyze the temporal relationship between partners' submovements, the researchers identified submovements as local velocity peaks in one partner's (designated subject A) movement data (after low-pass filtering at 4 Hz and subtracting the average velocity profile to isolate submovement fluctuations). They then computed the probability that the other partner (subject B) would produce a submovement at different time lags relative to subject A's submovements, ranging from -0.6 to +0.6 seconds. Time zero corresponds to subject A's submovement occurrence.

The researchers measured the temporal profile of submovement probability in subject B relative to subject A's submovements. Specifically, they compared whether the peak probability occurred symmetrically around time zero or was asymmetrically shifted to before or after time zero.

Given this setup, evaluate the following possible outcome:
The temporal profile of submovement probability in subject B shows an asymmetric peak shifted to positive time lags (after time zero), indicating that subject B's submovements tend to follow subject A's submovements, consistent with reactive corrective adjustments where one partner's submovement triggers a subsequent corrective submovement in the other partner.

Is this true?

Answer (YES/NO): NO